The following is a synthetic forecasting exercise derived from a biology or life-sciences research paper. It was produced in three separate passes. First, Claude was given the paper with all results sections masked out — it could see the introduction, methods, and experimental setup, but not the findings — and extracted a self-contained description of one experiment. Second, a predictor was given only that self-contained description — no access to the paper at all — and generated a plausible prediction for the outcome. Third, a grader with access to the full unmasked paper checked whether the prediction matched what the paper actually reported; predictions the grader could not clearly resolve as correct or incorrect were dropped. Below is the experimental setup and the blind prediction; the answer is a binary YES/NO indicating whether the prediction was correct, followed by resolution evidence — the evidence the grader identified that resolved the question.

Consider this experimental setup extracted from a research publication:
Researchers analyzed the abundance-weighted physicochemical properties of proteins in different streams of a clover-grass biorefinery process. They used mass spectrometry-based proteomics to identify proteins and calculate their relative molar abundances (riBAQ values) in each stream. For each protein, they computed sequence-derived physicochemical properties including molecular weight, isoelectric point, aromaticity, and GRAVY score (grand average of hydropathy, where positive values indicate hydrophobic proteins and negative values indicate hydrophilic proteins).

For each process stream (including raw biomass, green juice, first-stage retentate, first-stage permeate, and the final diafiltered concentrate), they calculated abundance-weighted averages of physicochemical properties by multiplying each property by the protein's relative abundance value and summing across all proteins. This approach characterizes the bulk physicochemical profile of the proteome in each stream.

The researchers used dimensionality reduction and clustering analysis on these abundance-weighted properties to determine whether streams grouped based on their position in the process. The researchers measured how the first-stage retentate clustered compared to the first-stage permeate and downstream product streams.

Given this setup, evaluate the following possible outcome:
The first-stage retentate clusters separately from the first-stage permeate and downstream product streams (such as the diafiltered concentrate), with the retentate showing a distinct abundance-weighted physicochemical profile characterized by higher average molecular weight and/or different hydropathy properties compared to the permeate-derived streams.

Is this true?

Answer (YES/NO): YES